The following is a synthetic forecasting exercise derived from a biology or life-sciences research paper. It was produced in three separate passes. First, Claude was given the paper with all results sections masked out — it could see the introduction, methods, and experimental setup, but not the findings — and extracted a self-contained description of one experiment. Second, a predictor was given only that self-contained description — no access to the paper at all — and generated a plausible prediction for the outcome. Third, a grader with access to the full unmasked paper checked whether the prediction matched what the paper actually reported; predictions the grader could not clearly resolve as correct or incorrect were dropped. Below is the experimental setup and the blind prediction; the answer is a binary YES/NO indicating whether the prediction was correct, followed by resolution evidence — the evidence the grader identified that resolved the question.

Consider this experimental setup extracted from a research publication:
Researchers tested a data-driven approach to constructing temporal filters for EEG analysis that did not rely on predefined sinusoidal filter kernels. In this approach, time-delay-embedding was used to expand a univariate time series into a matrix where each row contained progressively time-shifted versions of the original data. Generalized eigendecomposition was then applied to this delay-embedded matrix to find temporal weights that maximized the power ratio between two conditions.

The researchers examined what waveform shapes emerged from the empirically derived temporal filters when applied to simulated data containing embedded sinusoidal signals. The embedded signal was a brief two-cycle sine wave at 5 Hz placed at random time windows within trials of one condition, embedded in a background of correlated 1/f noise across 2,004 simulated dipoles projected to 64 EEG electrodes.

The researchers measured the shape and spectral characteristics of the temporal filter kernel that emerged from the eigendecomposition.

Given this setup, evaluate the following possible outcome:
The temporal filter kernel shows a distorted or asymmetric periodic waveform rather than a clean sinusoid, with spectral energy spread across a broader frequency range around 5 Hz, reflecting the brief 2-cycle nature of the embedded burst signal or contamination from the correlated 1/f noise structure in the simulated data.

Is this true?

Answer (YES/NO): NO